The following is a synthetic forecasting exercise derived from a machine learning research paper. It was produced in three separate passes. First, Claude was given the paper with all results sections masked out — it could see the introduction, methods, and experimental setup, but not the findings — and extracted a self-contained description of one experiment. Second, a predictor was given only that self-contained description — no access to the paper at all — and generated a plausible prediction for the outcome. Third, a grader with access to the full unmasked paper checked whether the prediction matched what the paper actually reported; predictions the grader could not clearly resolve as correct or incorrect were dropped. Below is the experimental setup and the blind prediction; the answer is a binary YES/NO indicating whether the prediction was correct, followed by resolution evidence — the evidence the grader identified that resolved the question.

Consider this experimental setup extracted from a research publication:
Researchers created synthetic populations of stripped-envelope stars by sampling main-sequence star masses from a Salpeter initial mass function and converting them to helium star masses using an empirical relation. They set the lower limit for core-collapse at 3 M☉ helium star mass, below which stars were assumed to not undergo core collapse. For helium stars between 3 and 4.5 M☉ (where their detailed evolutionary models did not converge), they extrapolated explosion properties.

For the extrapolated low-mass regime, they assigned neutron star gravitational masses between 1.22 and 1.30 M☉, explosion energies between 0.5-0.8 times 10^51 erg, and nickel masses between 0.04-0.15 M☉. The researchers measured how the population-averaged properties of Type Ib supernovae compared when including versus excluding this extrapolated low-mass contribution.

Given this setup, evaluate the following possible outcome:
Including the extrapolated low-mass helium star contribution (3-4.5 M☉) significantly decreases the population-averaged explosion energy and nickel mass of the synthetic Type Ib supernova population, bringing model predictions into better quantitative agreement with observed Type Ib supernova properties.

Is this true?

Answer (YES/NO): NO